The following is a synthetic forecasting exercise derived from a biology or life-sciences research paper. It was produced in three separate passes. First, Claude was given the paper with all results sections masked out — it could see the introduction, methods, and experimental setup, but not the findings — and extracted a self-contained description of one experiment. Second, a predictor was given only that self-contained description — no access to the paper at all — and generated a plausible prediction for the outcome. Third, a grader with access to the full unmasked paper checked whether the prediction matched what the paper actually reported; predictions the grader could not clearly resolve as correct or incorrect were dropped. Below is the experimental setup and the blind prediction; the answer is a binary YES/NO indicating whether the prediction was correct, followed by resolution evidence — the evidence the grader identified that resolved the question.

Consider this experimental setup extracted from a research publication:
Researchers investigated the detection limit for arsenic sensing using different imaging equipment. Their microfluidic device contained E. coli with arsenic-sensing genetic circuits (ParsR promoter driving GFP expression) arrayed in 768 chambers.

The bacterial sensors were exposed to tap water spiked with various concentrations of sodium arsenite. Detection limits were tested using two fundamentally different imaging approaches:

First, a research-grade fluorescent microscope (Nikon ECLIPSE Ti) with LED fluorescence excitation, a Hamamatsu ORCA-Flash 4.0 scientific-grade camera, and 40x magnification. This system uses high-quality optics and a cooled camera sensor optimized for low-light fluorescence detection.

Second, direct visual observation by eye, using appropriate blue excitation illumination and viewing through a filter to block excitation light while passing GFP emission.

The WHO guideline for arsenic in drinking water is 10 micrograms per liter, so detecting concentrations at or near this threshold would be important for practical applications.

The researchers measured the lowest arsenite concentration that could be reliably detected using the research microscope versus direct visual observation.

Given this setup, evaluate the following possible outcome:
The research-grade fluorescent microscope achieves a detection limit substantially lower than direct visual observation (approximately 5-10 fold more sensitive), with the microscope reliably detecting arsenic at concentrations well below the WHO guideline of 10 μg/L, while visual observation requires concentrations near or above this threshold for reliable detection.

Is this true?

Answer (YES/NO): NO